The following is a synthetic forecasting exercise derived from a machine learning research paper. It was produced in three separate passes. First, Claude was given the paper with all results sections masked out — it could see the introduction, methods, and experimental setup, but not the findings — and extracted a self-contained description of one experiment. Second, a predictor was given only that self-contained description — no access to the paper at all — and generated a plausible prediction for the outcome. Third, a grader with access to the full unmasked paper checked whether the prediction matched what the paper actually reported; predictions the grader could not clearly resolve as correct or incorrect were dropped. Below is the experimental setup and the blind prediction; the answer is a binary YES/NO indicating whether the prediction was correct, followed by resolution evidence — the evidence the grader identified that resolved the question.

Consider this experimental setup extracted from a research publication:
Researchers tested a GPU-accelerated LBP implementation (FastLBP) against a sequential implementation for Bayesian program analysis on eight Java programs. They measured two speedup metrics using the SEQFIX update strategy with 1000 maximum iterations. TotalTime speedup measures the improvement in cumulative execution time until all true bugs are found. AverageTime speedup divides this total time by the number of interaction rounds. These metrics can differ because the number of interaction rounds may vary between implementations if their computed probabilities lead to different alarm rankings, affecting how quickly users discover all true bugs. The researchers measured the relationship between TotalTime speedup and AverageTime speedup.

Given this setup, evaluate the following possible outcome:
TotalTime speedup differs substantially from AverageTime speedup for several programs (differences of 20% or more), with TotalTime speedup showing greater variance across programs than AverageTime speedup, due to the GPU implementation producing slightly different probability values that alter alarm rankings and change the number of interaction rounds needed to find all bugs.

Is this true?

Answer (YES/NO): YES